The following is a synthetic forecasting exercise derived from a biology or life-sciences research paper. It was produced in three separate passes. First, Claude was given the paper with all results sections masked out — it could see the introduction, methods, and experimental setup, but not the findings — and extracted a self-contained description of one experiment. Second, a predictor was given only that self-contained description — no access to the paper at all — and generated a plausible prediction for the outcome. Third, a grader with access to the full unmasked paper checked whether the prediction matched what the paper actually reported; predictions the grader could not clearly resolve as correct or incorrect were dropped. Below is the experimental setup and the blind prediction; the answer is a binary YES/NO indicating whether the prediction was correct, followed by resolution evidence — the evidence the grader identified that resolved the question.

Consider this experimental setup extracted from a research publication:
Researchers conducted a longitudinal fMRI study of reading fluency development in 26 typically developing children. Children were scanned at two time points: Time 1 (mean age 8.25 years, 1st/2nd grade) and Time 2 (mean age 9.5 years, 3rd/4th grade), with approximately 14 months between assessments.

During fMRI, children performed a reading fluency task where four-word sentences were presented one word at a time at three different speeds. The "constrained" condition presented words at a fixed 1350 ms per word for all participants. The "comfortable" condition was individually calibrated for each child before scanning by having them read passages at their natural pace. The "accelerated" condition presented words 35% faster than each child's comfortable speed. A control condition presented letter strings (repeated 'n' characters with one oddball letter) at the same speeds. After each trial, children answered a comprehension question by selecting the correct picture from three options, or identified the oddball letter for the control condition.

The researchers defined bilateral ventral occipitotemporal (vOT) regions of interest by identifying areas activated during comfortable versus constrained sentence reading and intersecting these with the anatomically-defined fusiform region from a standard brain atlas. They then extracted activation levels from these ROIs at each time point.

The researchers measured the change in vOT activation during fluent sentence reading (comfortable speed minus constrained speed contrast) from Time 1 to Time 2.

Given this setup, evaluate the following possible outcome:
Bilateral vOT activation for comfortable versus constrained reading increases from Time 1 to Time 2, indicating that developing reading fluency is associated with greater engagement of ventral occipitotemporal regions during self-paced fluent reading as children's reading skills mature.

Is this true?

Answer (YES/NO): NO